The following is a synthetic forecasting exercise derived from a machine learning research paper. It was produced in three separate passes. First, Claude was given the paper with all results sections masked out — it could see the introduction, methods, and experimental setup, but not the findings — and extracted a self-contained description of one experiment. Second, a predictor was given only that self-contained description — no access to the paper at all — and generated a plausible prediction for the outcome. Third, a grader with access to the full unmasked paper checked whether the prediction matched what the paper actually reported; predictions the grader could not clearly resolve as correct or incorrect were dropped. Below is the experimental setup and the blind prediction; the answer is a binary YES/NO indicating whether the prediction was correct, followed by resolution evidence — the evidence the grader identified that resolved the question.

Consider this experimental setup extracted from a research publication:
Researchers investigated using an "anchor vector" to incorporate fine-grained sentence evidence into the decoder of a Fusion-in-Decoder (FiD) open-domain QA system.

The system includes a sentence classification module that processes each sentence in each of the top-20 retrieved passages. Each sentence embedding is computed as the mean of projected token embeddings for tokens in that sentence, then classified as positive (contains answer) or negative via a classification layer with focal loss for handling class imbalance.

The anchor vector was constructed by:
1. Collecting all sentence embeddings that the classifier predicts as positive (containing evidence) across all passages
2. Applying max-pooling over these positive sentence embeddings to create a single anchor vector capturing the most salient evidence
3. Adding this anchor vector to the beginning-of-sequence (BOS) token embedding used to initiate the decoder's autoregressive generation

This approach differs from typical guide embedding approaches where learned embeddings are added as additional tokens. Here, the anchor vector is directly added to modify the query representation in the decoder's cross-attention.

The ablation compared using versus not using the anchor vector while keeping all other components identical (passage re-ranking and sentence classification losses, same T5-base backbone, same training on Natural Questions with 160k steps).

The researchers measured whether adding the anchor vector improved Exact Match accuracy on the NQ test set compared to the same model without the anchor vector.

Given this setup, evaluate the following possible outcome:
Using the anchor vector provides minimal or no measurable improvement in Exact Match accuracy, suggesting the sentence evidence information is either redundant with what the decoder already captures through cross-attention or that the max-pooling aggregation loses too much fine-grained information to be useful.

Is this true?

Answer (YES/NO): NO